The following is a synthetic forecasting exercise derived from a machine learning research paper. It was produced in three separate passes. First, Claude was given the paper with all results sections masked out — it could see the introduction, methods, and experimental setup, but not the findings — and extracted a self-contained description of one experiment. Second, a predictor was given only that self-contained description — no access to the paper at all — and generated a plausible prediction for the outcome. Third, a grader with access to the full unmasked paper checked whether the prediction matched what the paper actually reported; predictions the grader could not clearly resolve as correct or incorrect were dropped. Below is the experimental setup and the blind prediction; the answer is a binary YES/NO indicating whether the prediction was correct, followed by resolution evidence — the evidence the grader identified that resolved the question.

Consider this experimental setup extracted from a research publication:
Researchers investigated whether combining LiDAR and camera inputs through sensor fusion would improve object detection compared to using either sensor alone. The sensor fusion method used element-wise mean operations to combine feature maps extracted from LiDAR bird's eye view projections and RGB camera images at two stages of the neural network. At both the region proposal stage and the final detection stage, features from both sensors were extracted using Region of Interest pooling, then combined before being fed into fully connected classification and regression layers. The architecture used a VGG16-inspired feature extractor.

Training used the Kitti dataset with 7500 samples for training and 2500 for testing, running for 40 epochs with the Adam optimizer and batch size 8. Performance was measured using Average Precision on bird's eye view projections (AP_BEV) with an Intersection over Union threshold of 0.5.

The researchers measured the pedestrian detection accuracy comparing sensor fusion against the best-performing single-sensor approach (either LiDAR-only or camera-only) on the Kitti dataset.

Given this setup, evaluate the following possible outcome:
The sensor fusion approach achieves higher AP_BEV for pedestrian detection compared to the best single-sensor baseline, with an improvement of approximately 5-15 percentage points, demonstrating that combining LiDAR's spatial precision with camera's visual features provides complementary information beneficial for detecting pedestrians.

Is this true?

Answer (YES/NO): YES